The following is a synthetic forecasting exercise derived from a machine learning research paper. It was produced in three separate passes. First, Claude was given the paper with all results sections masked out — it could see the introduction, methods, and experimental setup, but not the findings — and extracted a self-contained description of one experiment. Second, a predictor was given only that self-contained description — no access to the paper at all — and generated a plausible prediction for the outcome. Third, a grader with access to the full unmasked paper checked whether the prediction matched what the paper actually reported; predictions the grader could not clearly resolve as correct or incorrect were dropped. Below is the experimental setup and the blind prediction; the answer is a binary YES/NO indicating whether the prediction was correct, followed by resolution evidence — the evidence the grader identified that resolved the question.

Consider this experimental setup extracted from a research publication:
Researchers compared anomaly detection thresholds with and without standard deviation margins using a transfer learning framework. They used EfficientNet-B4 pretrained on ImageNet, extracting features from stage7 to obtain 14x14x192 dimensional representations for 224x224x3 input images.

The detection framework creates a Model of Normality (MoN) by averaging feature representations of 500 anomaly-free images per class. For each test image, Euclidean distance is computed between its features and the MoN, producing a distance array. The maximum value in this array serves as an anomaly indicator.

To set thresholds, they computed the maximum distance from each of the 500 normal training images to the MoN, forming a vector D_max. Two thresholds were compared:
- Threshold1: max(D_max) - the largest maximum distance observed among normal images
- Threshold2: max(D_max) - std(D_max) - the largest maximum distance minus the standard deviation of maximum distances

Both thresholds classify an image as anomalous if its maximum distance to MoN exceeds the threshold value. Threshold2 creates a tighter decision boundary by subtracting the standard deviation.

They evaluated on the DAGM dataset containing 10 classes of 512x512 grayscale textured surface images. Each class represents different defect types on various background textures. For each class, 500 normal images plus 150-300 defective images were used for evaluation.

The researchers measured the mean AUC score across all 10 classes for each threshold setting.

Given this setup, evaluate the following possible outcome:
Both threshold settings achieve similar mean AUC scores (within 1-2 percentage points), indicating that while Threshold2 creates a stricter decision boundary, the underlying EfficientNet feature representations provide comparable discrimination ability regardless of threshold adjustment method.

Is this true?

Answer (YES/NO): YES